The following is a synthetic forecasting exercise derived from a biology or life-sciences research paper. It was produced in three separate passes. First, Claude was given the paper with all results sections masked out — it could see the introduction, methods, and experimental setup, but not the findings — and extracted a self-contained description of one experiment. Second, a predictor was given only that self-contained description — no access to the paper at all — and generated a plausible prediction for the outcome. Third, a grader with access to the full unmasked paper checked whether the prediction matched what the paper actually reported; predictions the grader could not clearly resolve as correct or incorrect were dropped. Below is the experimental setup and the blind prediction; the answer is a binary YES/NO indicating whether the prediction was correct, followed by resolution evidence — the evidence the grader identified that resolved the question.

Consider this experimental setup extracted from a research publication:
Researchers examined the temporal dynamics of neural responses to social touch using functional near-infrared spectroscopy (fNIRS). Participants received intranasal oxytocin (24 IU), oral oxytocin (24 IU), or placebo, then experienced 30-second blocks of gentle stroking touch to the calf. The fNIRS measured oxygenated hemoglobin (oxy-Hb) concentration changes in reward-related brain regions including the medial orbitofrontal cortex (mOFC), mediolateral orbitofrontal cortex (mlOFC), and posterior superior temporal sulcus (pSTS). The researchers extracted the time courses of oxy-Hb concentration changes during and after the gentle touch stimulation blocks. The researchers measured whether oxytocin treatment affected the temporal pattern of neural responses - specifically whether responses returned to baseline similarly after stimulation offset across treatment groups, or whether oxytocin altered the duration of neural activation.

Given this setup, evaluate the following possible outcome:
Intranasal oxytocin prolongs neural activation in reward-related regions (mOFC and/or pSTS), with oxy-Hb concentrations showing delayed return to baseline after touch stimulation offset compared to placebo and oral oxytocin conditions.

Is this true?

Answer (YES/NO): NO